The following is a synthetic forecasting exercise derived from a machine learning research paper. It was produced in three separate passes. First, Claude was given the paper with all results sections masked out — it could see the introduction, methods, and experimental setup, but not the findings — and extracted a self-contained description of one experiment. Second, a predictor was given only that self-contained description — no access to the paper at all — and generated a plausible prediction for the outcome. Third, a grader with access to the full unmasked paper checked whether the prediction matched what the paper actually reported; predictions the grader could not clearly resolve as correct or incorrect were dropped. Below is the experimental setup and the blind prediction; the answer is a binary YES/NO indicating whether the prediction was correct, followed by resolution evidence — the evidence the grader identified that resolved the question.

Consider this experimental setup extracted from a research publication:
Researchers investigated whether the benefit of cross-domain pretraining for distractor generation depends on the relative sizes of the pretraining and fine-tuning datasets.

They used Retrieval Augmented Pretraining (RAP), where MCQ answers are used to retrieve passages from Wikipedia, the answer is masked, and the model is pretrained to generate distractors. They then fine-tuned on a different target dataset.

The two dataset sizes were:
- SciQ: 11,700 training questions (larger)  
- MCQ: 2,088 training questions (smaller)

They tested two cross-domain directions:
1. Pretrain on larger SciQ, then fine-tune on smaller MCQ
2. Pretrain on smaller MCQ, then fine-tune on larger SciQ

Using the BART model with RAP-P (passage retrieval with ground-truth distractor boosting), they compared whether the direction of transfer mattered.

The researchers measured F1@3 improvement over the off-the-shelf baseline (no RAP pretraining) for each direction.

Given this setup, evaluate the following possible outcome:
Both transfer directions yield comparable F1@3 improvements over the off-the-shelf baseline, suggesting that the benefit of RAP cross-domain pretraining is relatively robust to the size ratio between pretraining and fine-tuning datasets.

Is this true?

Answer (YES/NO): NO